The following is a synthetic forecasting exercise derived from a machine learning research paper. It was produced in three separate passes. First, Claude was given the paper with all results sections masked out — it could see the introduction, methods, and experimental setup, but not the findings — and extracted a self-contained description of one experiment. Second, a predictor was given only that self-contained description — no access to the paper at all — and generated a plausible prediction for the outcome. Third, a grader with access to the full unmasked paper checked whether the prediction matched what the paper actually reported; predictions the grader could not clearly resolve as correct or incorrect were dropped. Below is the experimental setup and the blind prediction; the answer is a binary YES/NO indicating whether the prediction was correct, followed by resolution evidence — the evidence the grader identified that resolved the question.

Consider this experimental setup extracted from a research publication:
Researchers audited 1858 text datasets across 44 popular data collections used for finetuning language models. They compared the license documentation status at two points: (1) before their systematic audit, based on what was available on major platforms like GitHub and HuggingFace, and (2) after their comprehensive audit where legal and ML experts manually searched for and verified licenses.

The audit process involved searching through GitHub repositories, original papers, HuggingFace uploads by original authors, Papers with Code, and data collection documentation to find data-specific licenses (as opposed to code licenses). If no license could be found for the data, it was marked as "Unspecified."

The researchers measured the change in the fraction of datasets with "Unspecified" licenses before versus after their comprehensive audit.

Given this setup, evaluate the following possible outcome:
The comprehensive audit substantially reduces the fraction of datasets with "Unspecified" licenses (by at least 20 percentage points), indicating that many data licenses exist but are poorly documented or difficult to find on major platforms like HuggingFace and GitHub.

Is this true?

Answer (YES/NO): YES